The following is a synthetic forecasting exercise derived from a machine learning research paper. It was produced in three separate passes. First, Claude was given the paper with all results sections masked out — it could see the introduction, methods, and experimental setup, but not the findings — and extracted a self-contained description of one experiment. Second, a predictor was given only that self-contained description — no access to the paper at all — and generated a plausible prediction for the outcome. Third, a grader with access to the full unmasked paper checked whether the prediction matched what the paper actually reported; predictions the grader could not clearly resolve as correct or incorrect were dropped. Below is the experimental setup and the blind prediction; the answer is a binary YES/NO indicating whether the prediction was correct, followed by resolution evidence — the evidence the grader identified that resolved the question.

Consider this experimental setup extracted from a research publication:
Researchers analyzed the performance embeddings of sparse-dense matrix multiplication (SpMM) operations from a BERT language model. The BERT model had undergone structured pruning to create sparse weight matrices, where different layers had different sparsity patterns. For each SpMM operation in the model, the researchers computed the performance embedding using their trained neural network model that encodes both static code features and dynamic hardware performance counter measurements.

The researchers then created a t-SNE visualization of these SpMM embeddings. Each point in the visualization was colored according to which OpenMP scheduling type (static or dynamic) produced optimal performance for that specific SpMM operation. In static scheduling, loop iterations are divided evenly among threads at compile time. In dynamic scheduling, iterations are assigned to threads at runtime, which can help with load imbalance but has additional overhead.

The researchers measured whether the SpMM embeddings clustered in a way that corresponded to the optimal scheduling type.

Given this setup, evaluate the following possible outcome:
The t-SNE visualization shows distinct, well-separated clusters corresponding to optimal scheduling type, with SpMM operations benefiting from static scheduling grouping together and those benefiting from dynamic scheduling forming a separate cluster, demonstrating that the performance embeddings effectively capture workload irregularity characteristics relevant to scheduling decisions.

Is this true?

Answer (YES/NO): YES